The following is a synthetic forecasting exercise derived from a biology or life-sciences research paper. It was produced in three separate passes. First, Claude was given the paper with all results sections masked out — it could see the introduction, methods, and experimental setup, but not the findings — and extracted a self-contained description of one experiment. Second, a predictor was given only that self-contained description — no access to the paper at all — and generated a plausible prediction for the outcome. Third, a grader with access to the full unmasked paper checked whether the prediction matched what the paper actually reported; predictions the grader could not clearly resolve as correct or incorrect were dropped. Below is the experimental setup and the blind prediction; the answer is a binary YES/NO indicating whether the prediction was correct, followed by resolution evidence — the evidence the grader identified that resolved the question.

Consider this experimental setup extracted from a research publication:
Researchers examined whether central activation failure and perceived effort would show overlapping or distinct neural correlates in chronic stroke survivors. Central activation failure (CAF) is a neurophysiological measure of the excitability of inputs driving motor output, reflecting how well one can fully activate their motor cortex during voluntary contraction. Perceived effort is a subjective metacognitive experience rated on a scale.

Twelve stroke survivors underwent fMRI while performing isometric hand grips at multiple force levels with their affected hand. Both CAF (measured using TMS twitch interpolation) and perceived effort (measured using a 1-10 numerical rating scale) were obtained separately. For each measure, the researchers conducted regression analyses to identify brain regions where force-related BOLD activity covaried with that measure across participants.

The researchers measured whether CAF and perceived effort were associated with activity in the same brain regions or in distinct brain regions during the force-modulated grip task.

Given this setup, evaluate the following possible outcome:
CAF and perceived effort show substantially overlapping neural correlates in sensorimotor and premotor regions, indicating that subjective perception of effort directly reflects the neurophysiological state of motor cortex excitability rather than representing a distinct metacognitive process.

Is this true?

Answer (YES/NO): NO